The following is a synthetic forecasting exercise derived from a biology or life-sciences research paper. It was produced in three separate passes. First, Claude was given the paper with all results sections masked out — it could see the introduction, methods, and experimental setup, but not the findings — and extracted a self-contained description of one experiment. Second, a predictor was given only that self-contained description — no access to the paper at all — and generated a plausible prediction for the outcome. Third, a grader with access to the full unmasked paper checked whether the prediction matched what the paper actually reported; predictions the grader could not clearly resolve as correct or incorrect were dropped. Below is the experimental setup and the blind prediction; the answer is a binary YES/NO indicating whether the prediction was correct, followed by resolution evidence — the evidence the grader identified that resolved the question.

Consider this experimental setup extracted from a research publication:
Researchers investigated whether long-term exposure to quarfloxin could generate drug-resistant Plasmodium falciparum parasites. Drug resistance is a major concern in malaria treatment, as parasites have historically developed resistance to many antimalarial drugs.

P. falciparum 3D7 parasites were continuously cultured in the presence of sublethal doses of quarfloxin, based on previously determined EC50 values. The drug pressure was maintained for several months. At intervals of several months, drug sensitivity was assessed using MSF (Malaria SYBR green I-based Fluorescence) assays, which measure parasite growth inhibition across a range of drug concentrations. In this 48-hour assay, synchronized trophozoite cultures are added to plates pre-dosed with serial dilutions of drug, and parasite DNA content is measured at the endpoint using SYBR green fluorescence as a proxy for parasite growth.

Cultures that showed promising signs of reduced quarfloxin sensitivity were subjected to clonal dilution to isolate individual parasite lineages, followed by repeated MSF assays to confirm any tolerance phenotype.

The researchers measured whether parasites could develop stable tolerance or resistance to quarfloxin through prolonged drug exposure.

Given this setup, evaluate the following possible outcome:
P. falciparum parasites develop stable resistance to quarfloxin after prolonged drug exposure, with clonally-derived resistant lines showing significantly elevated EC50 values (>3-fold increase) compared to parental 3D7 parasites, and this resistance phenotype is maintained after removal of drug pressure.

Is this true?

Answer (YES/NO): NO